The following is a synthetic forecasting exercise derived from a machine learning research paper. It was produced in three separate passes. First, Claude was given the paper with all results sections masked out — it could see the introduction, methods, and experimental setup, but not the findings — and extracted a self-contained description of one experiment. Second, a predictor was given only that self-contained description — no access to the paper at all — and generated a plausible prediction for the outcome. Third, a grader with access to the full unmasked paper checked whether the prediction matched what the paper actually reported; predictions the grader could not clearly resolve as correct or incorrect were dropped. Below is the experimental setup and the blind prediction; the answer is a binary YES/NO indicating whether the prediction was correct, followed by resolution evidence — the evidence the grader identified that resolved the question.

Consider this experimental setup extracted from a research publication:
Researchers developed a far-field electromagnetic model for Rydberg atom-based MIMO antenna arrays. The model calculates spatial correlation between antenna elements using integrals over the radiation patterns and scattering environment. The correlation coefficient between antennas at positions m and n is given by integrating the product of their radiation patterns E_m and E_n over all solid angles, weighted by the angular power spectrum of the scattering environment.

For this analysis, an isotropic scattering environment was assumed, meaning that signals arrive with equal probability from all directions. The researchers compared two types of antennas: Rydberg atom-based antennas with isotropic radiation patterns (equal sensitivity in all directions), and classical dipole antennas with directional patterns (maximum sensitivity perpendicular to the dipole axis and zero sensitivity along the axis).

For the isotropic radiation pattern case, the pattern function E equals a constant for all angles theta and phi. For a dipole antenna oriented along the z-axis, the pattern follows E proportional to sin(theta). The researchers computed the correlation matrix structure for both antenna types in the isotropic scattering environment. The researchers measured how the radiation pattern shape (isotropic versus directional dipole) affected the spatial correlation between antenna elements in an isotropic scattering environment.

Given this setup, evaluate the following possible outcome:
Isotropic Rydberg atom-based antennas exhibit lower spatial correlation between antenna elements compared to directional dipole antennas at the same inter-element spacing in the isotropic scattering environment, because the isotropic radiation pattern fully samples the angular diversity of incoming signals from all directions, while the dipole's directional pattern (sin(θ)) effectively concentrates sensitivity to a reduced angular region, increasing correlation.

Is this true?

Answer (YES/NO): YES